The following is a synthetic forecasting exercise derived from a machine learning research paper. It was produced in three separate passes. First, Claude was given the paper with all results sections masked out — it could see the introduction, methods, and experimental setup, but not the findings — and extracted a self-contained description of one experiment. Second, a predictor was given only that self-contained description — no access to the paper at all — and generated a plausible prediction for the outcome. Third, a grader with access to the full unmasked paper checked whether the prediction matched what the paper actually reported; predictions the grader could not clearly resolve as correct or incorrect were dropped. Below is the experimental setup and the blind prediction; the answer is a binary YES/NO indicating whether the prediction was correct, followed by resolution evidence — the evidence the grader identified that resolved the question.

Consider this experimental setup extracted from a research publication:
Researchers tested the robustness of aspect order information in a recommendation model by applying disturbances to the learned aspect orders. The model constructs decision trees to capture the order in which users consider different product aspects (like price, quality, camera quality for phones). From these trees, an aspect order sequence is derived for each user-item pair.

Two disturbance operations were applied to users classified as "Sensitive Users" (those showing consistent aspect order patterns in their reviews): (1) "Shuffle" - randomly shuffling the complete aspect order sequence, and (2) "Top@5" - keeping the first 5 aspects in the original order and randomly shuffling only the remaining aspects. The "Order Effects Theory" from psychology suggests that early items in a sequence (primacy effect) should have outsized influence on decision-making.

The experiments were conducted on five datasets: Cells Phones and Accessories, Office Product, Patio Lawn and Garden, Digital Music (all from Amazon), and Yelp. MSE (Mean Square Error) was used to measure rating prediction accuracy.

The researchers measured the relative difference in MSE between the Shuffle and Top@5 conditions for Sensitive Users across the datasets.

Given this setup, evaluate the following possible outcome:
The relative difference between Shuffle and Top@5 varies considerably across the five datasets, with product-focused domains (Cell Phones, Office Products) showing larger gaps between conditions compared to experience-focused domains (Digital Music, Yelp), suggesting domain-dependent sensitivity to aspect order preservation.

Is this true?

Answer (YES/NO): NO